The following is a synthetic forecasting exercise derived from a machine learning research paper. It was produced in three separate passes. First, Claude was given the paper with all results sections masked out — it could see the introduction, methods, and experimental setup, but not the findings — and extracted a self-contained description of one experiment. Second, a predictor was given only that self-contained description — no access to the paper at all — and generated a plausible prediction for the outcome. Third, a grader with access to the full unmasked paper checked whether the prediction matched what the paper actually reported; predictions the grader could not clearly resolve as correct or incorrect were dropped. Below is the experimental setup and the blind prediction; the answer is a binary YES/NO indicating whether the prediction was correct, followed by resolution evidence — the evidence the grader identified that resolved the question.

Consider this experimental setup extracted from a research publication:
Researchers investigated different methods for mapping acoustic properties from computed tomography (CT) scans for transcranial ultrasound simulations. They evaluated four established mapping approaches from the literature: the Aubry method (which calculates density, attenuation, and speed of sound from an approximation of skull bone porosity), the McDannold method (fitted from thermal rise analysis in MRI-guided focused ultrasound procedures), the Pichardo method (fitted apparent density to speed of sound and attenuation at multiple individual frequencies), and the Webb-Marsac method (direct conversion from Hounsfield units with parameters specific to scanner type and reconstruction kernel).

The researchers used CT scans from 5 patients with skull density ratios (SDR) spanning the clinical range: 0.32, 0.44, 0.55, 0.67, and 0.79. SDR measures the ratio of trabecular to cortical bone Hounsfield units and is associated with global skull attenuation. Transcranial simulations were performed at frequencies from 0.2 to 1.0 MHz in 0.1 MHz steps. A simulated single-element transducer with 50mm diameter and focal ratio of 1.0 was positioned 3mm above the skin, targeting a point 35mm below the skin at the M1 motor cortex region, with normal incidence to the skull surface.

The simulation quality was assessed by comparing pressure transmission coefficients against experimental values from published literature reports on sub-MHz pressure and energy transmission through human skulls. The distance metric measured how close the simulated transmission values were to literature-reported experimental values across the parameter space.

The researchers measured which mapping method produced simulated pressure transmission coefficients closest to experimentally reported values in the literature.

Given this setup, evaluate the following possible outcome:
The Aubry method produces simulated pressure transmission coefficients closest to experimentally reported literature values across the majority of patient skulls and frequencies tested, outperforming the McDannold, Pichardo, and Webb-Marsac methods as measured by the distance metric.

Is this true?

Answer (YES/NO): NO